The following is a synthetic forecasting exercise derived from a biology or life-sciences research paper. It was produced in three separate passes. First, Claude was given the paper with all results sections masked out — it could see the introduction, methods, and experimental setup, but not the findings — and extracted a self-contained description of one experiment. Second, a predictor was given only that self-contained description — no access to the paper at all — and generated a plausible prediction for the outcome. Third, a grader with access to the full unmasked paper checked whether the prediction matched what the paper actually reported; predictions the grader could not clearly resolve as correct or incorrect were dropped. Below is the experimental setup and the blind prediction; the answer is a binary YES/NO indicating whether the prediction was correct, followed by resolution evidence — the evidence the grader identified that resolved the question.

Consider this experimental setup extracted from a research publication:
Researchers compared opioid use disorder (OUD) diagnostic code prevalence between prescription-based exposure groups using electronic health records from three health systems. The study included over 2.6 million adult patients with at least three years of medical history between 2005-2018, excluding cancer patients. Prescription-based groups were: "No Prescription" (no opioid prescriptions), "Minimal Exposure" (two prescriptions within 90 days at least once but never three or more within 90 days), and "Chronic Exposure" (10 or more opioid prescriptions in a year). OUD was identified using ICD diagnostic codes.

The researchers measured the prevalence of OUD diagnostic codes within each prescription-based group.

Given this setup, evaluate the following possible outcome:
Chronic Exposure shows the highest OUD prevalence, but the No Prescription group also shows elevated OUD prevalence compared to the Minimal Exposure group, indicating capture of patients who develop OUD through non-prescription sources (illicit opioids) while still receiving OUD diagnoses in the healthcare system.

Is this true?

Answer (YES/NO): NO